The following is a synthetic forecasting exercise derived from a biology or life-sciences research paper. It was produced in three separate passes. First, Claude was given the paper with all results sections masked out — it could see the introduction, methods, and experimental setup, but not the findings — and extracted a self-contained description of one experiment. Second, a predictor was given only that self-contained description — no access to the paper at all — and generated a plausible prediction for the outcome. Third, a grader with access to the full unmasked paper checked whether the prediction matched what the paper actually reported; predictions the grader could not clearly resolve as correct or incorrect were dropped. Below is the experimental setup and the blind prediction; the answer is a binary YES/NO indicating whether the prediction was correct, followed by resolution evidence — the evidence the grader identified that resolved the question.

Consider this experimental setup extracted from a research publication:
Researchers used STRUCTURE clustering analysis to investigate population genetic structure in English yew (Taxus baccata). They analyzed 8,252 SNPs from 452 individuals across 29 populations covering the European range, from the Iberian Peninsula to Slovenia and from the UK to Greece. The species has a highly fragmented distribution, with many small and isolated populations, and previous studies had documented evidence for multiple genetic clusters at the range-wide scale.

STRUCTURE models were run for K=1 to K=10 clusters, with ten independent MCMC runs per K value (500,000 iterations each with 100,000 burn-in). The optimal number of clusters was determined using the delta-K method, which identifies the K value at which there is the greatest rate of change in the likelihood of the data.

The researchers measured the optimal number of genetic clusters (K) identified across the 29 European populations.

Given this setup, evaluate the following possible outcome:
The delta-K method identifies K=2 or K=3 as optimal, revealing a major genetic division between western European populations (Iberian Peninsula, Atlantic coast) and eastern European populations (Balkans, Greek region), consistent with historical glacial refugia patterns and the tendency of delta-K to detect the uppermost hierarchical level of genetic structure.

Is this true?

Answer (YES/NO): YES